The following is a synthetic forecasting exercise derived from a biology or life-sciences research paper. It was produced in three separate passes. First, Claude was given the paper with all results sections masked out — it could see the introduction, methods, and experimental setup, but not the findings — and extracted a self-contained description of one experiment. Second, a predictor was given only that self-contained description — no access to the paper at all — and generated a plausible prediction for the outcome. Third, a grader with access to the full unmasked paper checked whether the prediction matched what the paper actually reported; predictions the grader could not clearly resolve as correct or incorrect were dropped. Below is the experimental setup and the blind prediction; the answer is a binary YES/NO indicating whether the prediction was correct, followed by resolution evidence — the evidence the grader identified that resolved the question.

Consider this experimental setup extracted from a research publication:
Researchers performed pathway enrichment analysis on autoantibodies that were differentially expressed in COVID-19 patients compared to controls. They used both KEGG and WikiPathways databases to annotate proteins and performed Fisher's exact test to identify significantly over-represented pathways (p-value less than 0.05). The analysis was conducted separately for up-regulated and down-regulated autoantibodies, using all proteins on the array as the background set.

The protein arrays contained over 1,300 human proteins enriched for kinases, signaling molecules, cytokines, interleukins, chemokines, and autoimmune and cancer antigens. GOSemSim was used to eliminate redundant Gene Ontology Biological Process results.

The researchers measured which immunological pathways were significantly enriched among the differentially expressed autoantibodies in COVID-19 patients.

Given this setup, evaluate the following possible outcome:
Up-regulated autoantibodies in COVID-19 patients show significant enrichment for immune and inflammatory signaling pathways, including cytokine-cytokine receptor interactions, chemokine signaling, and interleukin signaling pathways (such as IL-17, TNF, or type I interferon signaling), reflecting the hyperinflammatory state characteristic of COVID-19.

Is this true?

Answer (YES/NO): YES